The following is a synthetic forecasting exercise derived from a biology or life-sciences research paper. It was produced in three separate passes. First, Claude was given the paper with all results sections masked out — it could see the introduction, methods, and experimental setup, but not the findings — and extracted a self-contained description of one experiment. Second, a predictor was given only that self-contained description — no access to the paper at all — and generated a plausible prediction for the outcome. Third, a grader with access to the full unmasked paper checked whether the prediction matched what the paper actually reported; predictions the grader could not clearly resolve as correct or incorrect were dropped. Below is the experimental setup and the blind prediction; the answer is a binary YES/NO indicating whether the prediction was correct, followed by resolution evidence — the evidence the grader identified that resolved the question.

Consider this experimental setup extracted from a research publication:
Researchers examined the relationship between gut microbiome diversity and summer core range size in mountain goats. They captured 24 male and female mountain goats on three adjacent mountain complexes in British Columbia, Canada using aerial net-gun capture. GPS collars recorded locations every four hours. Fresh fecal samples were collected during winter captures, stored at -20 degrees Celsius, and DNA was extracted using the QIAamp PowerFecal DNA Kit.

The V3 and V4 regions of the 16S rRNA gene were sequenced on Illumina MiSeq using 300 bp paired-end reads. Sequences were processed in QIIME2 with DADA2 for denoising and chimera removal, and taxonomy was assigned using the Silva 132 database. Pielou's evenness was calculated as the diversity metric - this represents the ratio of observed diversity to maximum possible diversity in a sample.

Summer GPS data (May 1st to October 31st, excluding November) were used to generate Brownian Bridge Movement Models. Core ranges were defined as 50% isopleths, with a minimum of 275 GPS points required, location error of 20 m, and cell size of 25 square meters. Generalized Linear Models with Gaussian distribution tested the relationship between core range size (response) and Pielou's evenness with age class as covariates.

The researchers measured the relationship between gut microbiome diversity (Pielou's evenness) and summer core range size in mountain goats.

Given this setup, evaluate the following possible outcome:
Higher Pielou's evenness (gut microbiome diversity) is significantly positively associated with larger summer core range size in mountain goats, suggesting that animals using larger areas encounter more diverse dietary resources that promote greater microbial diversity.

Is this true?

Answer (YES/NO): YES